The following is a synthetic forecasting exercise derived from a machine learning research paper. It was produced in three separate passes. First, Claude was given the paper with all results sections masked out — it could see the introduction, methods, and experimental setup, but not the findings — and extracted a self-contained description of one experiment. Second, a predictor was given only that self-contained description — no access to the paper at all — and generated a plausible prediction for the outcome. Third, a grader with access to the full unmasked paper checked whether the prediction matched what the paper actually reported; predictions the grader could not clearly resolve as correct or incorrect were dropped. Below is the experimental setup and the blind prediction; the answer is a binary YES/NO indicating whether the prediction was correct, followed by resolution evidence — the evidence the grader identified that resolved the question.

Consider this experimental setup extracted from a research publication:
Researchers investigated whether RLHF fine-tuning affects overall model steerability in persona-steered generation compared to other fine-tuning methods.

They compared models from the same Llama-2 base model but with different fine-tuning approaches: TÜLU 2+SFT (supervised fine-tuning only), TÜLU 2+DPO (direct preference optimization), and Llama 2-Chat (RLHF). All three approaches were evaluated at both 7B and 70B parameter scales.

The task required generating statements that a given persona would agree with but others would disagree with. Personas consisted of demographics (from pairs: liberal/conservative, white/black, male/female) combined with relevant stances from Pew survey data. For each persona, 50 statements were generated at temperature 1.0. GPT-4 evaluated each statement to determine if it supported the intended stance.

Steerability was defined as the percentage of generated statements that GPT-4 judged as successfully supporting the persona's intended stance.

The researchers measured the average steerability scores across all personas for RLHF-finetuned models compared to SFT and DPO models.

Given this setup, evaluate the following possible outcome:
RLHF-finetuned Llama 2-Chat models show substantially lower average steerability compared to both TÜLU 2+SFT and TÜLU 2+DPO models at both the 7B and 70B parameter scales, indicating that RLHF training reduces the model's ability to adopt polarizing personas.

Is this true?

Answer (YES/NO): NO